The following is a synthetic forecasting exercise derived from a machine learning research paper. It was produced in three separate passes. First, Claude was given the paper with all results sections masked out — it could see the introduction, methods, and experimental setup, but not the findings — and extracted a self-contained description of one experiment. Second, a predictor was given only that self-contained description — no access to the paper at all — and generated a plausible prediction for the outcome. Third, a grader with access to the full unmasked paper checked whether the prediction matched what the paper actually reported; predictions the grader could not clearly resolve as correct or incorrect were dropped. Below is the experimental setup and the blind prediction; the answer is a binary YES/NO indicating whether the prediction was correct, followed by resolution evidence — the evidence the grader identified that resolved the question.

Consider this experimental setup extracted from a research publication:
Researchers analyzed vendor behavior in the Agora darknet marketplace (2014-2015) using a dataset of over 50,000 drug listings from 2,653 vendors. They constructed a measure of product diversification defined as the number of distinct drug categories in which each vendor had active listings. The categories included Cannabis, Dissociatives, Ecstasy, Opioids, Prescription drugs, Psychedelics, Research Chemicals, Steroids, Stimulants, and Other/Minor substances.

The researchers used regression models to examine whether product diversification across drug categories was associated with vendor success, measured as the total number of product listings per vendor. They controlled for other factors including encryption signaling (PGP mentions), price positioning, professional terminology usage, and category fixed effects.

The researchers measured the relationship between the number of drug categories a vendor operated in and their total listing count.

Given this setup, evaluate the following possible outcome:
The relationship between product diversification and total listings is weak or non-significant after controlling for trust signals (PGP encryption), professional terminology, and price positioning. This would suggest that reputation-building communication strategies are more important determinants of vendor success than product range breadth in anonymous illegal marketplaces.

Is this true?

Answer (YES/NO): NO